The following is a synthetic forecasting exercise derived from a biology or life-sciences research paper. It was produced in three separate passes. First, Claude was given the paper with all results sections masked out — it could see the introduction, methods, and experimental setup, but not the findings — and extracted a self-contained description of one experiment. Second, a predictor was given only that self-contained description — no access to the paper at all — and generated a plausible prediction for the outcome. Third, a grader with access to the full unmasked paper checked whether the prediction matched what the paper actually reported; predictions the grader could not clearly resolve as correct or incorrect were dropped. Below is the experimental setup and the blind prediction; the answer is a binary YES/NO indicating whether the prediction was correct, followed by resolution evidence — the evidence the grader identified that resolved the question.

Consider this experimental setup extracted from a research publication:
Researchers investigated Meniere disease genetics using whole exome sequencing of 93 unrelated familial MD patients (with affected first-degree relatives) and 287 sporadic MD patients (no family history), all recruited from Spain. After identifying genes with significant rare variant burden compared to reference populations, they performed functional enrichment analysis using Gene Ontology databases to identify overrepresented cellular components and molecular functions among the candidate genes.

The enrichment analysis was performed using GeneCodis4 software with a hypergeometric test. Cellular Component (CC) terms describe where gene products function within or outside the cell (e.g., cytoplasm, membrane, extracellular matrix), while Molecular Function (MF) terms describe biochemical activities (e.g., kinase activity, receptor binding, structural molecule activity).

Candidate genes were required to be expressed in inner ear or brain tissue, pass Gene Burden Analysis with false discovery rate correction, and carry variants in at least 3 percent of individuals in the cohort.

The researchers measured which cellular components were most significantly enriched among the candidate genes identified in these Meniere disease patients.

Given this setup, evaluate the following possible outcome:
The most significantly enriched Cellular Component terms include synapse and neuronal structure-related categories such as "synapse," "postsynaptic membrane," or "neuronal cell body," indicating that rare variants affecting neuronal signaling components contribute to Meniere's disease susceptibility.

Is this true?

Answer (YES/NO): NO